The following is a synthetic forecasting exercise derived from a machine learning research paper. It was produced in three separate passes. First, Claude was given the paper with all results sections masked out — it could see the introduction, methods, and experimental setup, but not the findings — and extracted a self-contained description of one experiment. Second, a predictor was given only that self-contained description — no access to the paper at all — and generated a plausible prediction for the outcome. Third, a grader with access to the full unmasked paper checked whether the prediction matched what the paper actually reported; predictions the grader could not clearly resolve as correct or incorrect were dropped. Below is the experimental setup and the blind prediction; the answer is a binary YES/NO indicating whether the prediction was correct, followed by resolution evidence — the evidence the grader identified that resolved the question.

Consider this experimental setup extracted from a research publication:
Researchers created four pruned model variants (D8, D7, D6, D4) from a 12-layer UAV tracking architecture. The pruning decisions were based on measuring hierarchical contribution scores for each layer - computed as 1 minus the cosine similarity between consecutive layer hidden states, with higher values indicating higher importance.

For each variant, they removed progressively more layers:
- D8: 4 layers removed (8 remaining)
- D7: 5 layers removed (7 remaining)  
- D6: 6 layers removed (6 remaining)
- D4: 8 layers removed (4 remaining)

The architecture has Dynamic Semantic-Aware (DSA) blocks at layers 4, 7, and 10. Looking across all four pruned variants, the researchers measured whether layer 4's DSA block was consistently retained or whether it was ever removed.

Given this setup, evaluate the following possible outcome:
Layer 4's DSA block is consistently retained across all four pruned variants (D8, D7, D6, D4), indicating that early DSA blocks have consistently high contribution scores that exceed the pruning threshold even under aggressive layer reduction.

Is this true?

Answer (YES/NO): YES